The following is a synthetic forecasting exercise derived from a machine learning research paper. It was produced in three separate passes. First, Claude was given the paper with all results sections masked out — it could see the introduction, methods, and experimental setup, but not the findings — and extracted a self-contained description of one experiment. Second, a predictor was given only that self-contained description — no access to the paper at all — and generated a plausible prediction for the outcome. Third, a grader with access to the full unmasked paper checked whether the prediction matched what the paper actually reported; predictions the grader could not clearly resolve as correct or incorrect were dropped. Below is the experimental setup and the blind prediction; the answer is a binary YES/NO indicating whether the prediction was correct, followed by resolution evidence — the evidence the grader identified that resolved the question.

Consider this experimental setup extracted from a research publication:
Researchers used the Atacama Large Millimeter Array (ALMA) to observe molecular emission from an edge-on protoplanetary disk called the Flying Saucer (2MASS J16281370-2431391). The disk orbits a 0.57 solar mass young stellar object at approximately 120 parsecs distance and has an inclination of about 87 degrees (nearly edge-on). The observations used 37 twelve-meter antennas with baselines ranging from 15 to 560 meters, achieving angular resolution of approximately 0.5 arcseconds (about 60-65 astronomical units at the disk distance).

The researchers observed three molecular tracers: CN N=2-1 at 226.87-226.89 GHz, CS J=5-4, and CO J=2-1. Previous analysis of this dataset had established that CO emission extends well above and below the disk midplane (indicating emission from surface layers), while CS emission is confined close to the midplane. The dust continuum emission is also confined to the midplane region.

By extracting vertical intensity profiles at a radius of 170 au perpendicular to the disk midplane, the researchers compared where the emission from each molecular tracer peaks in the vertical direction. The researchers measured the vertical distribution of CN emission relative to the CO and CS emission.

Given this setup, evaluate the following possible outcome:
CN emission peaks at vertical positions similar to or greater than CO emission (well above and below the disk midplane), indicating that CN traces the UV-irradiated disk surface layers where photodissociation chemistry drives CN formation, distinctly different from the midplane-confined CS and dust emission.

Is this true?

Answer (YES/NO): NO